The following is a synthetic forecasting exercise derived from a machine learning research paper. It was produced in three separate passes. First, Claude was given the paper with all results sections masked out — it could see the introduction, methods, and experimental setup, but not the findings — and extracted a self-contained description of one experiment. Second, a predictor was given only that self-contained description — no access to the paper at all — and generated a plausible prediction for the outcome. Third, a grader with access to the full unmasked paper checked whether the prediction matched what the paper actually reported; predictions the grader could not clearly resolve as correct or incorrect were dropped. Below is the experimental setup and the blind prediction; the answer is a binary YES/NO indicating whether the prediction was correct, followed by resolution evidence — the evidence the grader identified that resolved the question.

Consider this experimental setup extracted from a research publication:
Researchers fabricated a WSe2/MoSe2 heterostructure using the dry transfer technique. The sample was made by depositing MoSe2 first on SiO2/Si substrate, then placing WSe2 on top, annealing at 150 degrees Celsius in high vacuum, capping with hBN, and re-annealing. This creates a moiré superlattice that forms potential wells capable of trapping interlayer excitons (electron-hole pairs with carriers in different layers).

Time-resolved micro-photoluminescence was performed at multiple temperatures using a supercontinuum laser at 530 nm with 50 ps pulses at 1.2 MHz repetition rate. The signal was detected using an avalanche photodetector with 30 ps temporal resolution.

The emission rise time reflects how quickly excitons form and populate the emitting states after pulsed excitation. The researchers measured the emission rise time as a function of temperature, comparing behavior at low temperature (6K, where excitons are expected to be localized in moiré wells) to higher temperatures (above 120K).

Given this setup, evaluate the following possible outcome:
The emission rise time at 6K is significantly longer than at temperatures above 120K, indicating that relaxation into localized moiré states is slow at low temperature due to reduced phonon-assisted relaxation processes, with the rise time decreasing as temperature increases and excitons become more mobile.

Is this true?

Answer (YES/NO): YES